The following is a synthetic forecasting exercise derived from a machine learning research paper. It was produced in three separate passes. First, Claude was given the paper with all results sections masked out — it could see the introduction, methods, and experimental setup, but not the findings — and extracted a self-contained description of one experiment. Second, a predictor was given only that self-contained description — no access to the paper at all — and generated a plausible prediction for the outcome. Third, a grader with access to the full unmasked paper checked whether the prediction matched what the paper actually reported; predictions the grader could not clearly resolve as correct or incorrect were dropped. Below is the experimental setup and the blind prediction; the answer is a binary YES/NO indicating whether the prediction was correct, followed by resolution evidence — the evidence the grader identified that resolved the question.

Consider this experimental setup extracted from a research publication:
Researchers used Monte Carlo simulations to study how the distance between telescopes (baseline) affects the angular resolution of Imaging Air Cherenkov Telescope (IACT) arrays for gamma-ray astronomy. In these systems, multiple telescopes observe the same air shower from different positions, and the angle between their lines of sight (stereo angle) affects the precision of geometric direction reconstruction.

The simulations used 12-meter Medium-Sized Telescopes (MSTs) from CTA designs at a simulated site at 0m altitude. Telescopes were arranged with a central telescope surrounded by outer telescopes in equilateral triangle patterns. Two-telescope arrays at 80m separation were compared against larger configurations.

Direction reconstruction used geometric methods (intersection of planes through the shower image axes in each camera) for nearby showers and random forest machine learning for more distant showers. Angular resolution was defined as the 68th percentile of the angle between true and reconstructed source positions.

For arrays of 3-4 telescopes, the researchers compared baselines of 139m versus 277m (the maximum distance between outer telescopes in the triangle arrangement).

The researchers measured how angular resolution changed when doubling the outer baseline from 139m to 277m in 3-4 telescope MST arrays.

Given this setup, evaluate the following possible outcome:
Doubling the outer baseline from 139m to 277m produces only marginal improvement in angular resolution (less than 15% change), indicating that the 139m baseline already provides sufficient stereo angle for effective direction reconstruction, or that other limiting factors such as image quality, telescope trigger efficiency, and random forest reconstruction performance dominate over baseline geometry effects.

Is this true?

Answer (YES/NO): NO